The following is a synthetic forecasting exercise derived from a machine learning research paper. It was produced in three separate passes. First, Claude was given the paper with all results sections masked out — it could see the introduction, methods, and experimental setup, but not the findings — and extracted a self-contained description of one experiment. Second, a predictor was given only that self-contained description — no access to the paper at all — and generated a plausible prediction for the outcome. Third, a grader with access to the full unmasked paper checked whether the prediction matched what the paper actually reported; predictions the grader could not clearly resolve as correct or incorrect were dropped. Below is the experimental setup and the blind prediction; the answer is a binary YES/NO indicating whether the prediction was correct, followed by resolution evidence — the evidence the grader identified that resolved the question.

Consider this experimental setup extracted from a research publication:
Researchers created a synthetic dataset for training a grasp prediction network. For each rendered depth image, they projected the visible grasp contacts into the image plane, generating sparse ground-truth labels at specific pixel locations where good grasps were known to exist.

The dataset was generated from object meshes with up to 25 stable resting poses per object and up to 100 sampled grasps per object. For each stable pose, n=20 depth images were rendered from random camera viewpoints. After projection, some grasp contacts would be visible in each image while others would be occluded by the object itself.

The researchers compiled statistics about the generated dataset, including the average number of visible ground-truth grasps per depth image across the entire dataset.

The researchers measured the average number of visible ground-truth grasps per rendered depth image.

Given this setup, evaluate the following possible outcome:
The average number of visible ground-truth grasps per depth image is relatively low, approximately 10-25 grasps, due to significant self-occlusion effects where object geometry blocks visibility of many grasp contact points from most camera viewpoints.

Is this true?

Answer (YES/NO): NO